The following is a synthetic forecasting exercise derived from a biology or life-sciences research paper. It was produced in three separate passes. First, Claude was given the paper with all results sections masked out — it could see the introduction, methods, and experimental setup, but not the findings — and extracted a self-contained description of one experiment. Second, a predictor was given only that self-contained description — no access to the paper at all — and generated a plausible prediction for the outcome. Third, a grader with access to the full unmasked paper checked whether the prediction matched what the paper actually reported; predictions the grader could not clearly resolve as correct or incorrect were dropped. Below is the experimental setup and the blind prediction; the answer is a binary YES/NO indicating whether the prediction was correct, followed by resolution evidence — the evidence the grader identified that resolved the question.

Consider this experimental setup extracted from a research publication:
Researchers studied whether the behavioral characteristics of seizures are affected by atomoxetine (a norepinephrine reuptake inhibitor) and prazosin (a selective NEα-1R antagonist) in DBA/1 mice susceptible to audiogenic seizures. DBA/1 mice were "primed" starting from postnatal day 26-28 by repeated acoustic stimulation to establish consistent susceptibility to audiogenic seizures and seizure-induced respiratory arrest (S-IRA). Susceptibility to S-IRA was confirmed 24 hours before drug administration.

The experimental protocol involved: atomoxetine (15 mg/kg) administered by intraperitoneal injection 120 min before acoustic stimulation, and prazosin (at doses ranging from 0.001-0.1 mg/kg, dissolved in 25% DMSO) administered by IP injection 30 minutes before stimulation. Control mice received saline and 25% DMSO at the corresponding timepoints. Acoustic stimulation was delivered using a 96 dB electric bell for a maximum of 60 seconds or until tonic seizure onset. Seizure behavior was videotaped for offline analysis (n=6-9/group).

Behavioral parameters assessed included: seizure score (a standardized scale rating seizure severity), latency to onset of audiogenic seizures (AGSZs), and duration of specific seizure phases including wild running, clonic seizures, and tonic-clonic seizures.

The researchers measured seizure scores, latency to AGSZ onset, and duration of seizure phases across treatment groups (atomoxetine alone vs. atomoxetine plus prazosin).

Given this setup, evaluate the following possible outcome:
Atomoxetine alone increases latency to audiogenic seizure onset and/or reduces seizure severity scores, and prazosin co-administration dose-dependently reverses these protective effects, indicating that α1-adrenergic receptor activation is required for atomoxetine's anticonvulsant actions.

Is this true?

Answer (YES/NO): NO